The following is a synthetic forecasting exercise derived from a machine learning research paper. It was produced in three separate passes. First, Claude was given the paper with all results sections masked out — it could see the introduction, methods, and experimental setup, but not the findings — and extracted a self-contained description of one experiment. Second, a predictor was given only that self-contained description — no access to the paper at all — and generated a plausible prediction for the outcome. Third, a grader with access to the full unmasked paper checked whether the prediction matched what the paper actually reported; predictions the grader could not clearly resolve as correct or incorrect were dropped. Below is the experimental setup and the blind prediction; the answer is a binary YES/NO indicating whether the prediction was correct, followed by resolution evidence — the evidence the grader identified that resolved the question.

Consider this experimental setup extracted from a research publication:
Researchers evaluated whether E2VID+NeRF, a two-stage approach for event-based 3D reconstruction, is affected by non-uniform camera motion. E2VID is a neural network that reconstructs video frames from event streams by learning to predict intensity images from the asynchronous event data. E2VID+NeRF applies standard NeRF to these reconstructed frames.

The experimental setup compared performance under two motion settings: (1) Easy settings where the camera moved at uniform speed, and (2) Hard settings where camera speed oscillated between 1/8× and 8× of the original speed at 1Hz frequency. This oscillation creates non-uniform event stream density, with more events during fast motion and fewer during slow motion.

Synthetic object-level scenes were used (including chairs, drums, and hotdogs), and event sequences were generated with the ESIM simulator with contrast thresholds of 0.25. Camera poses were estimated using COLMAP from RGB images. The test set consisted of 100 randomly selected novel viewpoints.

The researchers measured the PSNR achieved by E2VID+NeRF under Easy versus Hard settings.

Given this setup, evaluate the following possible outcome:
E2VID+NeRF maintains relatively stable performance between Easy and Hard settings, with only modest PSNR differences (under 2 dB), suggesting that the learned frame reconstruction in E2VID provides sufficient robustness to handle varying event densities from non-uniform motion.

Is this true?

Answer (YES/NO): YES